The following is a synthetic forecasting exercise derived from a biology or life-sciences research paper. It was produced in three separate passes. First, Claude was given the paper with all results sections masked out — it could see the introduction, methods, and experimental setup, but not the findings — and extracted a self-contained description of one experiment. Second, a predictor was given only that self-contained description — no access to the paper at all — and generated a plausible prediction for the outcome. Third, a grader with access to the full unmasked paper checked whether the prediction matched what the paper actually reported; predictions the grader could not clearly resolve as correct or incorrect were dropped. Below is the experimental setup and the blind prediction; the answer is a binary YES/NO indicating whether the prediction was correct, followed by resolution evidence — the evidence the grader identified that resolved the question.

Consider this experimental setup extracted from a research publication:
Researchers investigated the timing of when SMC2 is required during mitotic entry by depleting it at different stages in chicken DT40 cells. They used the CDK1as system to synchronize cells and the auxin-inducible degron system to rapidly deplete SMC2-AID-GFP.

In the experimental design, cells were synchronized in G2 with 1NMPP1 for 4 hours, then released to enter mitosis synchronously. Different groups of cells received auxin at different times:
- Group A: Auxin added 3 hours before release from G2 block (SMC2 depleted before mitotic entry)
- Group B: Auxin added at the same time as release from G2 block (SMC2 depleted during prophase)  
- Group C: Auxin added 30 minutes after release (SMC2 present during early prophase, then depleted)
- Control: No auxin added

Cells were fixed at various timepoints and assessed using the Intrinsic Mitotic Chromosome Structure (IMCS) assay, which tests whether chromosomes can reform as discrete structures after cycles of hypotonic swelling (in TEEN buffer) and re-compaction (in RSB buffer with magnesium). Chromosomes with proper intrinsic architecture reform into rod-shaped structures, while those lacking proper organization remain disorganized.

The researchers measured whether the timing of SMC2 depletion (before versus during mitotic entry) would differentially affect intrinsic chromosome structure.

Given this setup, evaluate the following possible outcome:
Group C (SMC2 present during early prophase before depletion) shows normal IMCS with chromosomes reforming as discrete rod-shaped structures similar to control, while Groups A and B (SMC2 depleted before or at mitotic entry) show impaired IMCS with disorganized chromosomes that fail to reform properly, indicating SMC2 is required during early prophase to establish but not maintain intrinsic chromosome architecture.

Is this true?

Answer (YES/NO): NO